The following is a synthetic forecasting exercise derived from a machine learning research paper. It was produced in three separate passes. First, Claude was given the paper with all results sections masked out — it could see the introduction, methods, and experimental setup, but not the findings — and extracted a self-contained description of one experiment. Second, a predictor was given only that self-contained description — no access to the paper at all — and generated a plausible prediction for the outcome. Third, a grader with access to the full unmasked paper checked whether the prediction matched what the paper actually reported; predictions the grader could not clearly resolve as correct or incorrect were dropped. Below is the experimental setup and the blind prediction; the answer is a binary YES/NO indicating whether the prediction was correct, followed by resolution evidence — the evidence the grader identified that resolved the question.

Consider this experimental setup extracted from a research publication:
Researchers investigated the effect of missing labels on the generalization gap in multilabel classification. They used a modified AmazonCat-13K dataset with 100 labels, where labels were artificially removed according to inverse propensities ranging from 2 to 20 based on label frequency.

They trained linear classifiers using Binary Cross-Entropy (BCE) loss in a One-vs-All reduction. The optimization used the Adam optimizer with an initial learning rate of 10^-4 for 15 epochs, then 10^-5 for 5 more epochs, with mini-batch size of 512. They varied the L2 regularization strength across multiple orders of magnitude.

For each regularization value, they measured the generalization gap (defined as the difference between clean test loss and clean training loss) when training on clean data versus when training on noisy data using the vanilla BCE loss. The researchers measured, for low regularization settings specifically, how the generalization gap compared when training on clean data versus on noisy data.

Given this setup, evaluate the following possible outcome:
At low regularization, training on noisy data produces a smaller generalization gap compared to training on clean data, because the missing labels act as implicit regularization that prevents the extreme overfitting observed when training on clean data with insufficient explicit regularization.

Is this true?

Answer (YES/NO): YES